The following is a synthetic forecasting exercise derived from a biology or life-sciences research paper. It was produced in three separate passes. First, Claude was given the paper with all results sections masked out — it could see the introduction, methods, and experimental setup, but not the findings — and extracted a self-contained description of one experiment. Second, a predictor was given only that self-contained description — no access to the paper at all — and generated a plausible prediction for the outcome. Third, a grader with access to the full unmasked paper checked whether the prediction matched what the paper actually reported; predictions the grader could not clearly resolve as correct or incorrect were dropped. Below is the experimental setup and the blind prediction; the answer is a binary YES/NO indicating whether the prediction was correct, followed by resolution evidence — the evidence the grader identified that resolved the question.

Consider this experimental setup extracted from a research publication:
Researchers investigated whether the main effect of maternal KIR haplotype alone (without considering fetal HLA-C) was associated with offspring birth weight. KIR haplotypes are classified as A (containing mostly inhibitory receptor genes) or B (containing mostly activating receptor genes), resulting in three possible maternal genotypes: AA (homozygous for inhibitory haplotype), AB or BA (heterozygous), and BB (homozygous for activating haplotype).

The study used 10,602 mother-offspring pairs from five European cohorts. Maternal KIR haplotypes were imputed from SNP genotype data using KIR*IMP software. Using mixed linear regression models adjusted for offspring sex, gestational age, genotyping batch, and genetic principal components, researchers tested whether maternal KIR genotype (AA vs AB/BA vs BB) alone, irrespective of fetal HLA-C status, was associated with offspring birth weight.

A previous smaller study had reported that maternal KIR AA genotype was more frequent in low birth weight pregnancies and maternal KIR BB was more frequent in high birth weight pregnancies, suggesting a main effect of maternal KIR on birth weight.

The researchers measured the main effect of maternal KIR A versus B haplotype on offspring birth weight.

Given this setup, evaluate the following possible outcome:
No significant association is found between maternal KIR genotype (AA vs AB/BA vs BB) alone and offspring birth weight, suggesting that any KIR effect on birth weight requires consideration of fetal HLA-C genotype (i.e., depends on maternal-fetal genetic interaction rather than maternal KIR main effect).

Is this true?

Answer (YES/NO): NO